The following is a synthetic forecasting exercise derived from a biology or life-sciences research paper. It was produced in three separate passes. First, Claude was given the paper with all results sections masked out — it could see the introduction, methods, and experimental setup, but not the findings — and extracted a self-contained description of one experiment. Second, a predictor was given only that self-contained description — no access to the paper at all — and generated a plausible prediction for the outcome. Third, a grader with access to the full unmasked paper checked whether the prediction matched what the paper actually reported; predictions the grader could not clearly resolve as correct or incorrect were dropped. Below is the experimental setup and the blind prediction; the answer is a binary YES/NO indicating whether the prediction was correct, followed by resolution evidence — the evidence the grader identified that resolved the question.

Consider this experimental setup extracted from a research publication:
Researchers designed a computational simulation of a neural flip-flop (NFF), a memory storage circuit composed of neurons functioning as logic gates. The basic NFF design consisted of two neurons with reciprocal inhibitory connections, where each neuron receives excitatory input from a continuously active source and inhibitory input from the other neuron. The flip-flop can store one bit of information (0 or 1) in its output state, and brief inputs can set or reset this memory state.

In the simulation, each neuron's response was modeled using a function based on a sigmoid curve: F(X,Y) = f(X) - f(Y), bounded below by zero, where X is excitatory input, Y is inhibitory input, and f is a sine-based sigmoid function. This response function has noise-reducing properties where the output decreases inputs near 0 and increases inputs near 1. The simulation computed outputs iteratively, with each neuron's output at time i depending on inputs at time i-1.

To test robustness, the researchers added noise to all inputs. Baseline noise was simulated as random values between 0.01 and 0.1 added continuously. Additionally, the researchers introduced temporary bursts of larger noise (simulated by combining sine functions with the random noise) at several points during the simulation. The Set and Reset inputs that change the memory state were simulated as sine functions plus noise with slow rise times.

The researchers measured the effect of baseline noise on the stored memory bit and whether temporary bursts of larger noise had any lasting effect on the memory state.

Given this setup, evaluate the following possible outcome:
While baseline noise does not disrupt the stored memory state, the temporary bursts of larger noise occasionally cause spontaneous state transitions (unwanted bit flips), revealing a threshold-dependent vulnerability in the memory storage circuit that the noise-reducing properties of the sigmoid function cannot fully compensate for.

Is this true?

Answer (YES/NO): NO